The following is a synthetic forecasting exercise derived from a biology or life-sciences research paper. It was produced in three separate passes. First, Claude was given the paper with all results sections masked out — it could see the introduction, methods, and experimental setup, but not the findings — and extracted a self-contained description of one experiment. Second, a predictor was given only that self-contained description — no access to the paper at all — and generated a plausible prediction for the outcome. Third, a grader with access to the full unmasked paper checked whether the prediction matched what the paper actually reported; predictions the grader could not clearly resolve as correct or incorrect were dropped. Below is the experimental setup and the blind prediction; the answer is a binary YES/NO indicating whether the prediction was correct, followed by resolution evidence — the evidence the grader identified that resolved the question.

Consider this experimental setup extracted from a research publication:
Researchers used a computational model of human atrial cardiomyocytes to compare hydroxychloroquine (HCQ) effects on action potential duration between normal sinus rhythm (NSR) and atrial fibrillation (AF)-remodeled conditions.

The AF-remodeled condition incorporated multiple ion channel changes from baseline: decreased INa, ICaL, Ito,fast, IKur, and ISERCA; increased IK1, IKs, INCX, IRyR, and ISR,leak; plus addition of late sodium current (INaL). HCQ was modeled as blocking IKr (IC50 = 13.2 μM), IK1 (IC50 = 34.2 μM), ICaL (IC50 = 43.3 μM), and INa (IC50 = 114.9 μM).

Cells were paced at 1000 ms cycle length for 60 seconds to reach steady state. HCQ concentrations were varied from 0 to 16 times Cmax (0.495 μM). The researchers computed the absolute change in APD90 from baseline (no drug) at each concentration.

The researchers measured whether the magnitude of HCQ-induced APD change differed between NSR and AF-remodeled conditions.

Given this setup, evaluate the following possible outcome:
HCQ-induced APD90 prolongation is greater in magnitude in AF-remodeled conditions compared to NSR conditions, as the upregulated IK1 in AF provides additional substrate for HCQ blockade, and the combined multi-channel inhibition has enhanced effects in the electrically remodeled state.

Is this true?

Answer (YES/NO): NO